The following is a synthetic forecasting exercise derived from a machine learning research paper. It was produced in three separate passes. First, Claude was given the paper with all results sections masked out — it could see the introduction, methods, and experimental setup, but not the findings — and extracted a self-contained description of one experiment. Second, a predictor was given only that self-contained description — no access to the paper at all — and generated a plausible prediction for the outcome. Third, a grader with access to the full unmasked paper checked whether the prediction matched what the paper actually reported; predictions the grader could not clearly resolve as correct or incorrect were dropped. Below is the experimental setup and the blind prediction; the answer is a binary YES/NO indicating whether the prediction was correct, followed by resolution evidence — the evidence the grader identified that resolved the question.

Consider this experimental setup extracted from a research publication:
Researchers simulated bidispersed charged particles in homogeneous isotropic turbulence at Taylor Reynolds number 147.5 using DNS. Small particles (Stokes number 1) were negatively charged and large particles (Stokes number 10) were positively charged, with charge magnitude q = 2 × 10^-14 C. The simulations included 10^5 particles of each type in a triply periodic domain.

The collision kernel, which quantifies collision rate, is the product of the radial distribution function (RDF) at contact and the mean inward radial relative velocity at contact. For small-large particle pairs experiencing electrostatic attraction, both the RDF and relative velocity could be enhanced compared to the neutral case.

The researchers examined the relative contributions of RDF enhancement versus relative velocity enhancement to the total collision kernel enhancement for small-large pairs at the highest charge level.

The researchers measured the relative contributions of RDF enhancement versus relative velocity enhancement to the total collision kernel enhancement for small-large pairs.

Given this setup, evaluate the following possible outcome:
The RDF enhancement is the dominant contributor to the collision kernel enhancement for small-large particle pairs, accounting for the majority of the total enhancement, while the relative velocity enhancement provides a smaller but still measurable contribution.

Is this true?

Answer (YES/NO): YES